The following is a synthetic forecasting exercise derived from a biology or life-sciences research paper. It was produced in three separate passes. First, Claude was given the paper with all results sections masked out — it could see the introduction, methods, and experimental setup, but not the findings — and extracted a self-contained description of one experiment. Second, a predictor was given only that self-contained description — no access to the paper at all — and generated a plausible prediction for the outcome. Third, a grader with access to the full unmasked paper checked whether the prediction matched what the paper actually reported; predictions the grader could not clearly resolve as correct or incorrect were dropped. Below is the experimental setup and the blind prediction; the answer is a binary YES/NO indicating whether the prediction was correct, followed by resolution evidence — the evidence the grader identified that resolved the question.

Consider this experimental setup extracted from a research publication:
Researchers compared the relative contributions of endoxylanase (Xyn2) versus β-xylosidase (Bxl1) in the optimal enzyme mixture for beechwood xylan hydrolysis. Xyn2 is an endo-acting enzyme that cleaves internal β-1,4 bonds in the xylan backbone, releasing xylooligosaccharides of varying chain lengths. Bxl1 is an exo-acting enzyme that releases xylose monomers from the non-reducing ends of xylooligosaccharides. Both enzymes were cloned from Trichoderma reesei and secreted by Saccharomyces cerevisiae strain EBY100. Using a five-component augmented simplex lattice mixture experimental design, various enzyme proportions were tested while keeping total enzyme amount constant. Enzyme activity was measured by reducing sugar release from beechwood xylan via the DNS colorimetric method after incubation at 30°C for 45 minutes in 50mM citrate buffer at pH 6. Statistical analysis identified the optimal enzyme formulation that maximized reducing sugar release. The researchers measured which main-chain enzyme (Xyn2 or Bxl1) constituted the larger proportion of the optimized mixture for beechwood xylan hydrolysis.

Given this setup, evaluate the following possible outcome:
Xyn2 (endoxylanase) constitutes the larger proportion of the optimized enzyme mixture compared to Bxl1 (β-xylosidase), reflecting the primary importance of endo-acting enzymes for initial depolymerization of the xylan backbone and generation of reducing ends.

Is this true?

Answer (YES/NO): YES